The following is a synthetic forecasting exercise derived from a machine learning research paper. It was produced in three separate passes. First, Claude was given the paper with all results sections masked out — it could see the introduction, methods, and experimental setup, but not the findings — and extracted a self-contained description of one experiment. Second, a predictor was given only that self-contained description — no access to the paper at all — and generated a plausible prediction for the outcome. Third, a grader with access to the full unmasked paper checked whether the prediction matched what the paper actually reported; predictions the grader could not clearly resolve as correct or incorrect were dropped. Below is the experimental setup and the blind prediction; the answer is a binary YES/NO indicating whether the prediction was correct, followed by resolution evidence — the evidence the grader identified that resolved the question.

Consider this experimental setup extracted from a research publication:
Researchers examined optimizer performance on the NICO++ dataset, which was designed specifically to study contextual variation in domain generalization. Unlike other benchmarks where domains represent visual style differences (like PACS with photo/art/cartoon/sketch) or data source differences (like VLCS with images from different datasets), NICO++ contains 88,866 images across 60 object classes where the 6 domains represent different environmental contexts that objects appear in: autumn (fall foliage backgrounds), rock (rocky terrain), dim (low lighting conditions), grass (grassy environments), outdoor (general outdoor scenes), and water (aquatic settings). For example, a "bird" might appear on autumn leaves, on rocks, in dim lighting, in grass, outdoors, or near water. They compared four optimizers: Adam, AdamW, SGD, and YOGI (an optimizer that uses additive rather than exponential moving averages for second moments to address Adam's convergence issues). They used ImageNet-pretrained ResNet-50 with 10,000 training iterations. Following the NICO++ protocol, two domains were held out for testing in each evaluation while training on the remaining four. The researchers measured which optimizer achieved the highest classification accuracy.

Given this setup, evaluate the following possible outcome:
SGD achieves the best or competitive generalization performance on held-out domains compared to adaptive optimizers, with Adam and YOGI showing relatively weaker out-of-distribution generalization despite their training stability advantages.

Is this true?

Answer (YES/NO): NO